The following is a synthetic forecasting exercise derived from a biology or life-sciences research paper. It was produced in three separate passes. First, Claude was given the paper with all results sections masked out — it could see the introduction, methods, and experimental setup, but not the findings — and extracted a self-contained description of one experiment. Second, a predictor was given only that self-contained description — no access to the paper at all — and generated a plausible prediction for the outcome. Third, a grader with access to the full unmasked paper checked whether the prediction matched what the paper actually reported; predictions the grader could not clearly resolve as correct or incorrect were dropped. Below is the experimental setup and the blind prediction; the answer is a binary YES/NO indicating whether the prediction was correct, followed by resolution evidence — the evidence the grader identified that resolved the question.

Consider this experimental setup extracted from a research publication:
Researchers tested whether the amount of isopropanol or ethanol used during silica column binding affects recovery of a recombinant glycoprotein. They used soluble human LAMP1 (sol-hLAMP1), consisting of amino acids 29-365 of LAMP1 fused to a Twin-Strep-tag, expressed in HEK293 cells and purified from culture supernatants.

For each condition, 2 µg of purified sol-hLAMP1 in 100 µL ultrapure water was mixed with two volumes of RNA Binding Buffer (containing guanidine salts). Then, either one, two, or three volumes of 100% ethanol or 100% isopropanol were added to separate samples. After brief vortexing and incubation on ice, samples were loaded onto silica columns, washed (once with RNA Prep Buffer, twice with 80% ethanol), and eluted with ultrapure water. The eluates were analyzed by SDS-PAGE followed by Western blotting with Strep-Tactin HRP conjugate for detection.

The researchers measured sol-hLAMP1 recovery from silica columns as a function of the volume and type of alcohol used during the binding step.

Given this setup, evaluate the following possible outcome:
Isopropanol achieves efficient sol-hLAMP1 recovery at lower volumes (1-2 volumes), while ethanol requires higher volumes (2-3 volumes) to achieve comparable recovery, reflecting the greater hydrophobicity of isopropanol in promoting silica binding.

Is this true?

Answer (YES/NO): NO